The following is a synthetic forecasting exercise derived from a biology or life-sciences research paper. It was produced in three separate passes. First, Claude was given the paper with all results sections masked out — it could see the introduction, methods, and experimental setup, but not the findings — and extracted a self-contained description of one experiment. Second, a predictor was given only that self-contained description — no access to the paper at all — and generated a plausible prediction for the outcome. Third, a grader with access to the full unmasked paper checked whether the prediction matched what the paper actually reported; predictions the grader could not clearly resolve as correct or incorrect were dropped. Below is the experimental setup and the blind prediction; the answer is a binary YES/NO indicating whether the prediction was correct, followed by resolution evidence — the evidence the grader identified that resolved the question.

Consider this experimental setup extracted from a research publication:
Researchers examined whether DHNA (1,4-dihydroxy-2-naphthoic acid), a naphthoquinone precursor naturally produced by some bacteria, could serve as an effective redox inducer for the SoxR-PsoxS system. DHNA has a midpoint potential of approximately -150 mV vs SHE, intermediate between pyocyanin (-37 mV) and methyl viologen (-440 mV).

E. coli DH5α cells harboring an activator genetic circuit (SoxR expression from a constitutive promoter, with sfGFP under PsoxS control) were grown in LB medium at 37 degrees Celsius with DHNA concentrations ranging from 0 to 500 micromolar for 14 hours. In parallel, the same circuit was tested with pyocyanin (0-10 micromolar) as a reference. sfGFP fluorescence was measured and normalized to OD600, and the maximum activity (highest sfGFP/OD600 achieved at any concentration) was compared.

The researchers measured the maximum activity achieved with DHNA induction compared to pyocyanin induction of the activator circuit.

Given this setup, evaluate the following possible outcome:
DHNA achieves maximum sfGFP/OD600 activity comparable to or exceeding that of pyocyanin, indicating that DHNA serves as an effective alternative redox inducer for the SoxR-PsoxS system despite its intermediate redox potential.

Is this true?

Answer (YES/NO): NO